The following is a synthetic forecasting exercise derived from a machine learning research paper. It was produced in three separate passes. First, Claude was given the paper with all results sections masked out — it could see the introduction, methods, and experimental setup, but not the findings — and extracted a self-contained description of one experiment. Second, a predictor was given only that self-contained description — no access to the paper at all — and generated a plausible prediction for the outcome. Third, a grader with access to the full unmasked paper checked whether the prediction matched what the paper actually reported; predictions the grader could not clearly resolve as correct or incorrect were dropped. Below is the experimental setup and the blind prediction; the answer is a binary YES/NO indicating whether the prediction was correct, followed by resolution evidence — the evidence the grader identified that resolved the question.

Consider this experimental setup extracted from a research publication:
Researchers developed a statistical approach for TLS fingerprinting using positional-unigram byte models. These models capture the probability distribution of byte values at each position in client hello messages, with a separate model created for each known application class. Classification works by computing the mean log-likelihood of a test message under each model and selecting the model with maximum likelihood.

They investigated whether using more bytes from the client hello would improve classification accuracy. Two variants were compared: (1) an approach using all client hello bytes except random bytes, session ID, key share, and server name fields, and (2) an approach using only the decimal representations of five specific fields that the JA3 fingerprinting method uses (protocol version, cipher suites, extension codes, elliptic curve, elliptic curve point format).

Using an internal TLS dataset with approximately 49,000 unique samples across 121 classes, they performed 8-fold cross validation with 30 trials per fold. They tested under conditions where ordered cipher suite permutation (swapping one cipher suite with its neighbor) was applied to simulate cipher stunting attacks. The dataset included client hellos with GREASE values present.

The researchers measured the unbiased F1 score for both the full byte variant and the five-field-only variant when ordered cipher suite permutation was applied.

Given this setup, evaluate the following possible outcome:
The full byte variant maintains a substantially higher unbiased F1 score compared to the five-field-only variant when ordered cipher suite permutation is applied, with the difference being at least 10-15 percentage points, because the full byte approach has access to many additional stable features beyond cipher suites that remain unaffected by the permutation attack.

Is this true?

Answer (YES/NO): NO